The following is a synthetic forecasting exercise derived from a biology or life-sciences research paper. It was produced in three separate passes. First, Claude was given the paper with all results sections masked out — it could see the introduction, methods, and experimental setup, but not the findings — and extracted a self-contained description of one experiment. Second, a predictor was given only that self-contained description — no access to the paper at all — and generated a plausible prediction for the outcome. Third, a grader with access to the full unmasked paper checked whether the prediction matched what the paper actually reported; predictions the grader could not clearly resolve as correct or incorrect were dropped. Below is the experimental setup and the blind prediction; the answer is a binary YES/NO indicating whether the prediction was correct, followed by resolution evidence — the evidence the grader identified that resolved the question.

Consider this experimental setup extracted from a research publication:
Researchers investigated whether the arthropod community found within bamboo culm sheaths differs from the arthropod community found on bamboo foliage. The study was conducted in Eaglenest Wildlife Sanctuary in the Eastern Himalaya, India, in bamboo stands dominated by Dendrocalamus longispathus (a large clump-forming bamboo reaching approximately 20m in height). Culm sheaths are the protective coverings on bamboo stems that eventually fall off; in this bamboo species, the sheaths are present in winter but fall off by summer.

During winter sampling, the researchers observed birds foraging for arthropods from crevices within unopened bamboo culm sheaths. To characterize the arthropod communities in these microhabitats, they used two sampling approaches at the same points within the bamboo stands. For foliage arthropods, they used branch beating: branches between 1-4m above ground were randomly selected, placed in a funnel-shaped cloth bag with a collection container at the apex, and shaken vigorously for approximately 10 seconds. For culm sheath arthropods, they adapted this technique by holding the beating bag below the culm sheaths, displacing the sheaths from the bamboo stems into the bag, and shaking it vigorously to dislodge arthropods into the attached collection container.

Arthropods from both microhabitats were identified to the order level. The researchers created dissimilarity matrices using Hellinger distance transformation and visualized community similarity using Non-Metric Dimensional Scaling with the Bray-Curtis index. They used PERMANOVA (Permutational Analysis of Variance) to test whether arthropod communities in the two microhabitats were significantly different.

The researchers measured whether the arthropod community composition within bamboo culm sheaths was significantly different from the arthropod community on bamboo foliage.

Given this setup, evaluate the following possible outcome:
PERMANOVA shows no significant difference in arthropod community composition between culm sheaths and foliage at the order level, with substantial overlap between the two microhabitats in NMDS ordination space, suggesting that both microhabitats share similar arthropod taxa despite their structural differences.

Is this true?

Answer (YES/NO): NO